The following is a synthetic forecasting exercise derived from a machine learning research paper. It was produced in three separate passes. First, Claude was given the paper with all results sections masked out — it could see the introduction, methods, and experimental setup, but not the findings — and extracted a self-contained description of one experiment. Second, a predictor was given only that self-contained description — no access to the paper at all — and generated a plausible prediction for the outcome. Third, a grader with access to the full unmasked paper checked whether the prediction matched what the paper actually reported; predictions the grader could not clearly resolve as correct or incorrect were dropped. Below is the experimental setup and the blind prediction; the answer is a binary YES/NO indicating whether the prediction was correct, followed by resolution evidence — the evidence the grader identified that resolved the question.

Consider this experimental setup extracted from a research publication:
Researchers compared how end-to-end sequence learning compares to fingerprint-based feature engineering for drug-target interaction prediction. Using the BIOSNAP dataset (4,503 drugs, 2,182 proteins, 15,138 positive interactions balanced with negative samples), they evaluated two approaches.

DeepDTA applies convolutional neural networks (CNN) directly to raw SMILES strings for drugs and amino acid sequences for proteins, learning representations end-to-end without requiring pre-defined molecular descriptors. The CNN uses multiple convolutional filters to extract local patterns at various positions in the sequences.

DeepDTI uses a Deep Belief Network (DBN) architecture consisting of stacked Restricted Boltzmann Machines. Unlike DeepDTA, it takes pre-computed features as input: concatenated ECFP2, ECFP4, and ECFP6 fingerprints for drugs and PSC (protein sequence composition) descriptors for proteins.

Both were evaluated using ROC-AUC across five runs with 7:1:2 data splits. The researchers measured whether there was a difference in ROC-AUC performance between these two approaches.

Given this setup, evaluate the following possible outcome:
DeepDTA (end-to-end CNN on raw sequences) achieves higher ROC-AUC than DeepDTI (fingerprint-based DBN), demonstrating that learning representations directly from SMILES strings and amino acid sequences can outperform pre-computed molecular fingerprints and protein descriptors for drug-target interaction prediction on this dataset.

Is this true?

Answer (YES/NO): NO